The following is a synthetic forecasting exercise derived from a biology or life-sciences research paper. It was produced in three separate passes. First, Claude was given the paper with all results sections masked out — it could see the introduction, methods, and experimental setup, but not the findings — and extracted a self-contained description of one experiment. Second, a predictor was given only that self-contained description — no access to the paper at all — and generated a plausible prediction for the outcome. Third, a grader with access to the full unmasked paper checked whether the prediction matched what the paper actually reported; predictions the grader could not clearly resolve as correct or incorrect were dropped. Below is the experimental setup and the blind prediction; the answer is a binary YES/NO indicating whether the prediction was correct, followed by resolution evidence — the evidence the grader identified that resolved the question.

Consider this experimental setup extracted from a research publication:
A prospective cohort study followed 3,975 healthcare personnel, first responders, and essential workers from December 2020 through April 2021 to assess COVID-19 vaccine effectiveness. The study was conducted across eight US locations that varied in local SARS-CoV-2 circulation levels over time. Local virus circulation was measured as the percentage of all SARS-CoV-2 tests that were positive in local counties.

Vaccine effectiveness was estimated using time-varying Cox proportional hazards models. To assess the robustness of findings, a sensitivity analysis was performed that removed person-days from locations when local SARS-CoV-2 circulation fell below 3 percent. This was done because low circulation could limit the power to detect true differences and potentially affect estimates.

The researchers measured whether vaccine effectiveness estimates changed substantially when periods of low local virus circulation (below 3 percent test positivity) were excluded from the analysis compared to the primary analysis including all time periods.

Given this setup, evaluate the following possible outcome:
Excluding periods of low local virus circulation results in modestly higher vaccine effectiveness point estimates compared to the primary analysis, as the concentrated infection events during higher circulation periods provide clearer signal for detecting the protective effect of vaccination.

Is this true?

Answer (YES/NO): NO